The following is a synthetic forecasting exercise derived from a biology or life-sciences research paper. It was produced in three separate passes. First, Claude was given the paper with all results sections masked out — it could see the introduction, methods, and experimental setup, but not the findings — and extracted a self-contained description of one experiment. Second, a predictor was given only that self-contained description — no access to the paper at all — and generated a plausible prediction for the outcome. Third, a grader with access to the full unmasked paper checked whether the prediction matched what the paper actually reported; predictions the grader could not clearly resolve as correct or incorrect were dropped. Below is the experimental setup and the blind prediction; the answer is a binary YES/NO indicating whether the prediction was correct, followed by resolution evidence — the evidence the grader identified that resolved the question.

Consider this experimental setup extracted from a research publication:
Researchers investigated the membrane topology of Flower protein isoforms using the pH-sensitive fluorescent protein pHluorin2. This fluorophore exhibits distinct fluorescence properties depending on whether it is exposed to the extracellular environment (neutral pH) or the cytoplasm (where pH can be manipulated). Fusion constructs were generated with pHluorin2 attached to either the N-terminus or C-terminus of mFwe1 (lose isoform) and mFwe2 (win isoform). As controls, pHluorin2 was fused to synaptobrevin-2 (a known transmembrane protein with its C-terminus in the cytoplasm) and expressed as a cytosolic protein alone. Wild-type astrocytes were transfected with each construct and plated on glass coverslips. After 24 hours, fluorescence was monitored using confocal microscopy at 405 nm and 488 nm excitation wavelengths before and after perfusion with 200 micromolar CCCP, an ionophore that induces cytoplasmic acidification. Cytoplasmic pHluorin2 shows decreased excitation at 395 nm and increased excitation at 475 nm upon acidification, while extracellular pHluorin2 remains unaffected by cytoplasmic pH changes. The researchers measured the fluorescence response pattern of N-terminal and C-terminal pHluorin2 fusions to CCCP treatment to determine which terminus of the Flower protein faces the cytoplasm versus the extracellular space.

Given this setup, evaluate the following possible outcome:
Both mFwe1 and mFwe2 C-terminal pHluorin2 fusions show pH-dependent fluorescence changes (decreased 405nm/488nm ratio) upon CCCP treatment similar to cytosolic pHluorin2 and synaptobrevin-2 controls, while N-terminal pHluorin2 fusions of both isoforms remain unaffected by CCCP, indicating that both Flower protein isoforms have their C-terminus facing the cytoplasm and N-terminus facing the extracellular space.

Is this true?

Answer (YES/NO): NO